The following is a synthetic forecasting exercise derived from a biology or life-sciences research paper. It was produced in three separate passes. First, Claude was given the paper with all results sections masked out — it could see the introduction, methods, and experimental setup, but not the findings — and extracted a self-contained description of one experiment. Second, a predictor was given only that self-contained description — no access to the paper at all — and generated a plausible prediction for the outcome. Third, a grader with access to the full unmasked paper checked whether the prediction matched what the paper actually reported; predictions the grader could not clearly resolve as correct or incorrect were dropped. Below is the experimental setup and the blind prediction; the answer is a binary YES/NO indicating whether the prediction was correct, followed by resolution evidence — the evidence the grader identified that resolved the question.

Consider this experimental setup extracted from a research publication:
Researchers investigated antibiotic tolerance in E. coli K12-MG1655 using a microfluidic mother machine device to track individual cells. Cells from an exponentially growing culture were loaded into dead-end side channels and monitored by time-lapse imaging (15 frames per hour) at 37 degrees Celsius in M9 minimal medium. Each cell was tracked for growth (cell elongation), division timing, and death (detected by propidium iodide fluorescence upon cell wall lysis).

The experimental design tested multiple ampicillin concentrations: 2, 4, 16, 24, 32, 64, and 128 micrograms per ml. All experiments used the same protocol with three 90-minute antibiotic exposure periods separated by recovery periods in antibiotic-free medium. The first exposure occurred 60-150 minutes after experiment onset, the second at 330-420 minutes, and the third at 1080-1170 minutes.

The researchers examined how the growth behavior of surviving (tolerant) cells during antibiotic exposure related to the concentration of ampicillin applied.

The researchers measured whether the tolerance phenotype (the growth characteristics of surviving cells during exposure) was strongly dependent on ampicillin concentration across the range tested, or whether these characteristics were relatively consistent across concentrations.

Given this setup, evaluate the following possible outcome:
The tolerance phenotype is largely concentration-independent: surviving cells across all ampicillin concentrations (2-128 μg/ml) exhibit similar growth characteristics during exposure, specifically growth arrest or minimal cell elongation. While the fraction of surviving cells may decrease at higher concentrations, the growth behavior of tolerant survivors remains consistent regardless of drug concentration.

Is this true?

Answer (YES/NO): NO